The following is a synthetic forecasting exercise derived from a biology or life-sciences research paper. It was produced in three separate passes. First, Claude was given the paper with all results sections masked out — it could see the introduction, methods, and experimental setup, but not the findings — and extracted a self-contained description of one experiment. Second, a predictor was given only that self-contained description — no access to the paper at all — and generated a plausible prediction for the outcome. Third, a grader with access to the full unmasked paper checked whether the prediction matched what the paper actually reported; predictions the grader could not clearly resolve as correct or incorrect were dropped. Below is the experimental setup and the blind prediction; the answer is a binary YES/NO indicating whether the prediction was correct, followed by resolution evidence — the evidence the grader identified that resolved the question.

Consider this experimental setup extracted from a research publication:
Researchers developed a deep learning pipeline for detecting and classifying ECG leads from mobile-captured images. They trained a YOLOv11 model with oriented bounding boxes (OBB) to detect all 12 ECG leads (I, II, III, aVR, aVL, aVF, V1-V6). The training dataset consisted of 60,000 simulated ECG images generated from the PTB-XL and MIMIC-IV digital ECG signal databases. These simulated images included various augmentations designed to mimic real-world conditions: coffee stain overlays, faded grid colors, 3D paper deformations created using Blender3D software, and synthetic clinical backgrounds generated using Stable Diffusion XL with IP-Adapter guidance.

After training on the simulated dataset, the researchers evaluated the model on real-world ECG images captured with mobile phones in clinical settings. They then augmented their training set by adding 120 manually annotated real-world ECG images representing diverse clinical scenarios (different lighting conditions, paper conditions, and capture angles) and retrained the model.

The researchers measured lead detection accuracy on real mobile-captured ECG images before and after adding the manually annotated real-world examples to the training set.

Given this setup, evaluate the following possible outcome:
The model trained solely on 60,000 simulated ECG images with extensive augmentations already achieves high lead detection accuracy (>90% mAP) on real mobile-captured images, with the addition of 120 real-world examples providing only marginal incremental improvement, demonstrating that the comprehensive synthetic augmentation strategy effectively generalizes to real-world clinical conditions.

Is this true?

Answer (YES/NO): NO